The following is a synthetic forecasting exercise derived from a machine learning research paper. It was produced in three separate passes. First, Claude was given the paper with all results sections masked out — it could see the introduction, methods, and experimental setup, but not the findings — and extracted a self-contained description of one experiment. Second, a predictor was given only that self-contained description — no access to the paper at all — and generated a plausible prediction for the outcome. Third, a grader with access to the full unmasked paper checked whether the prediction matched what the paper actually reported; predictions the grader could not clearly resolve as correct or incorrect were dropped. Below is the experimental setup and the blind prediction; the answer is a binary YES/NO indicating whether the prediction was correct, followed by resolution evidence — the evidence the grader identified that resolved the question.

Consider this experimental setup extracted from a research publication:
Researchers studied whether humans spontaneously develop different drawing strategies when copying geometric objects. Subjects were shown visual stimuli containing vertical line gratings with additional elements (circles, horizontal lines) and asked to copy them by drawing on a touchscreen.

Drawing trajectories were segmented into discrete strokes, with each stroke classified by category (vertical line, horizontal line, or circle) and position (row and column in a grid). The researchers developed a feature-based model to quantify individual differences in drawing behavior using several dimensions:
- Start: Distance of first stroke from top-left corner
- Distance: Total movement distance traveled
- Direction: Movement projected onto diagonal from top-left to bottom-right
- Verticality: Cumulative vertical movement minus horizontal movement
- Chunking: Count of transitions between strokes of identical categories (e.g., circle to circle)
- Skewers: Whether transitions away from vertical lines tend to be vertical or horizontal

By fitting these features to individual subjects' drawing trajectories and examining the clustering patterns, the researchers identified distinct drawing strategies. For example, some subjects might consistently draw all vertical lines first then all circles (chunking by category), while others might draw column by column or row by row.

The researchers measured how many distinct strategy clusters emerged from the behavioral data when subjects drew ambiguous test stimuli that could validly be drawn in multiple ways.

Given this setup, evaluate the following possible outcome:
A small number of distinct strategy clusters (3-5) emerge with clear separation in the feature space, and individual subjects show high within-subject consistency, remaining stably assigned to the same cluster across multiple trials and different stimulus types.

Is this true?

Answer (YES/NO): NO